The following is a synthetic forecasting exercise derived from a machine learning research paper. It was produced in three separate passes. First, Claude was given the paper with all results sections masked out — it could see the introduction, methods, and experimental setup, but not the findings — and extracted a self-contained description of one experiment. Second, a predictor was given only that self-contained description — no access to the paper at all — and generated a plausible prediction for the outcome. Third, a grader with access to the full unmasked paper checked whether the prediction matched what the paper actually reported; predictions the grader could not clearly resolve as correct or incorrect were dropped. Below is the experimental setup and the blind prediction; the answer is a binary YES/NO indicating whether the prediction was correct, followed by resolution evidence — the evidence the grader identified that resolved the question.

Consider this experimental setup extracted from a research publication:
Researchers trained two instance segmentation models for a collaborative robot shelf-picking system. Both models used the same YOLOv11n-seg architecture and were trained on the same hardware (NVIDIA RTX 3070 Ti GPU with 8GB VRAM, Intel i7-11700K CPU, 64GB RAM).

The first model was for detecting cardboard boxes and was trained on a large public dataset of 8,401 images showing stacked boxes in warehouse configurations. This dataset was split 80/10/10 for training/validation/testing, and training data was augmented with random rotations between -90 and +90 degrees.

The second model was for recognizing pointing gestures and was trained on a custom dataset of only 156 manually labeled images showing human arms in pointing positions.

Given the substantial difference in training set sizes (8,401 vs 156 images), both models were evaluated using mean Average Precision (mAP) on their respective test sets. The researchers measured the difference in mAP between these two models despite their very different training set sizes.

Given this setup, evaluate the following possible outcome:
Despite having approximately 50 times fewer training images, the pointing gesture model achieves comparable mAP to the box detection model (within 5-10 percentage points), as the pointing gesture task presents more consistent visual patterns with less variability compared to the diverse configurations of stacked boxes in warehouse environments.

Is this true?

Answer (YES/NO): YES